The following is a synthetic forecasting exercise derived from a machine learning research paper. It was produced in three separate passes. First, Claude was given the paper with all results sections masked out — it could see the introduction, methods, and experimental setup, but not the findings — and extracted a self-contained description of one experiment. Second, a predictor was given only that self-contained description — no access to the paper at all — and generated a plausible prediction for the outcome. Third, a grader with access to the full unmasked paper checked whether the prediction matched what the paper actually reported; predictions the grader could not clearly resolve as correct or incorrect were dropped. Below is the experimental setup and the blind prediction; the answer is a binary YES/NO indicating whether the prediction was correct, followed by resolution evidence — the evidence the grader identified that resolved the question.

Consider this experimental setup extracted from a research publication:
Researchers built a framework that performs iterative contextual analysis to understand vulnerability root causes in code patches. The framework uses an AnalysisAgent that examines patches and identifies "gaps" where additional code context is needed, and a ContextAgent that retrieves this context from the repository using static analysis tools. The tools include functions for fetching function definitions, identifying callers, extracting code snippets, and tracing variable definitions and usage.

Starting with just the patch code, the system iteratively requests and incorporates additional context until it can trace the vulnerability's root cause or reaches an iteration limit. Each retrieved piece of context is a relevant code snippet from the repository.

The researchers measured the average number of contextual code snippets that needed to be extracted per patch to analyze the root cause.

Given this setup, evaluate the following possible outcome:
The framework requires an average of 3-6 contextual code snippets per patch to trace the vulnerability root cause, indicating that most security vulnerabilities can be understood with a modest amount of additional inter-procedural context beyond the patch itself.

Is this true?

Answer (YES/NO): YES